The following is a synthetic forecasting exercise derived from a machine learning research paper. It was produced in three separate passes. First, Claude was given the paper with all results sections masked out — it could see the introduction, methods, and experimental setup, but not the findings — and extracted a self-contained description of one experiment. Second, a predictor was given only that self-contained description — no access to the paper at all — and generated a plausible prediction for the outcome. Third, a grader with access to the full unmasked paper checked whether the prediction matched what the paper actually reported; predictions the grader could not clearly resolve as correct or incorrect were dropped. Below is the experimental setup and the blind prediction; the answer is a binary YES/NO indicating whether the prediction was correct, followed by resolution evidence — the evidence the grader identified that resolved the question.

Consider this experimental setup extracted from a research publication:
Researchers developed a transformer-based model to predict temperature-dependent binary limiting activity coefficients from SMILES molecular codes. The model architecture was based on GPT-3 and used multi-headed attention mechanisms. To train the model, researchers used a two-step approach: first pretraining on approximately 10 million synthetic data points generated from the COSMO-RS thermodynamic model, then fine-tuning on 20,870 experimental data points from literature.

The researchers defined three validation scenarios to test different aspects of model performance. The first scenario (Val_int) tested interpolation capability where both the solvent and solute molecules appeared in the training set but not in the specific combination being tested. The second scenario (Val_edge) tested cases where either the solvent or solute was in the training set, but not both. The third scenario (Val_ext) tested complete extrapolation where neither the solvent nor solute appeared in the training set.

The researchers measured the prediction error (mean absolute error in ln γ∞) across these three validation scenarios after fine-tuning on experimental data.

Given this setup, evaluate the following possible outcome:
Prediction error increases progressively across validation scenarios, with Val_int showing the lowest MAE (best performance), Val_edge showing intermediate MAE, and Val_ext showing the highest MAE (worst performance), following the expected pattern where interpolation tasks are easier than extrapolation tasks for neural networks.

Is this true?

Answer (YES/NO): YES